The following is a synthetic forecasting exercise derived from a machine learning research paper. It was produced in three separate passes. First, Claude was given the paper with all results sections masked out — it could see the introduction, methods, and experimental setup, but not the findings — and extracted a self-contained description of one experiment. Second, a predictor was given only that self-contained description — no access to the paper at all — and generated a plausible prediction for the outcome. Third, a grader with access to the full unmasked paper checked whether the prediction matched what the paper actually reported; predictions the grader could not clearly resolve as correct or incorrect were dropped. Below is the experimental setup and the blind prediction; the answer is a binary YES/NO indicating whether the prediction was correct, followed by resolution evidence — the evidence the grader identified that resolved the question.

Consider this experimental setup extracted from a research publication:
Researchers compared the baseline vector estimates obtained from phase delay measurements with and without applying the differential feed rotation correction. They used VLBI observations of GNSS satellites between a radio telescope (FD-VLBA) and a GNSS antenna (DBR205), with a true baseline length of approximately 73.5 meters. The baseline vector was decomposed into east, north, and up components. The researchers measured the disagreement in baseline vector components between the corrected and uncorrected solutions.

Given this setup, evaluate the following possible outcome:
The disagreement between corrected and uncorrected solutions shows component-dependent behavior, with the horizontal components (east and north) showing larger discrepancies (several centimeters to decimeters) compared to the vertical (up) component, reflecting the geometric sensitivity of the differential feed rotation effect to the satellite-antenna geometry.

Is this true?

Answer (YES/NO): NO